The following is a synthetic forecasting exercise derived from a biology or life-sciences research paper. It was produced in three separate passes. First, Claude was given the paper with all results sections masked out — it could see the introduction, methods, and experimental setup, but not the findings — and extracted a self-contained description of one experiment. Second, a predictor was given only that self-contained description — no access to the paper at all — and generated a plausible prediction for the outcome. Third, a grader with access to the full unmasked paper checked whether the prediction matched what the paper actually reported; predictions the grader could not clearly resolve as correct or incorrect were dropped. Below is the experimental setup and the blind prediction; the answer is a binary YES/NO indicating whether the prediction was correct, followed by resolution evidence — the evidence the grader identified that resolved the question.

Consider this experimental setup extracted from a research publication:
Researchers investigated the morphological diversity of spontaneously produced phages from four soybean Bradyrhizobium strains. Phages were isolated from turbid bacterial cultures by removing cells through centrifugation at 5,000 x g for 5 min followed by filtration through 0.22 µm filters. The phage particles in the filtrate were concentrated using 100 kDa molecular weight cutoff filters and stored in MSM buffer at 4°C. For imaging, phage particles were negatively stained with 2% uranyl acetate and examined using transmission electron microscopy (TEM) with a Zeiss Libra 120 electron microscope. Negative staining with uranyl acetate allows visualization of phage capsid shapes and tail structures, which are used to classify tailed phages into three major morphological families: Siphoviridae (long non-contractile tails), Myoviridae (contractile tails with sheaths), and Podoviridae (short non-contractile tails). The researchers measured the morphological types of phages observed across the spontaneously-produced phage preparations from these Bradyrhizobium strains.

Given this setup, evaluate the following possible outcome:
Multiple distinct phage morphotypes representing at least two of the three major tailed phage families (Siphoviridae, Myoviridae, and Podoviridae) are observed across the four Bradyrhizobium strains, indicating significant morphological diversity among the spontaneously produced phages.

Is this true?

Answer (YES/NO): YES